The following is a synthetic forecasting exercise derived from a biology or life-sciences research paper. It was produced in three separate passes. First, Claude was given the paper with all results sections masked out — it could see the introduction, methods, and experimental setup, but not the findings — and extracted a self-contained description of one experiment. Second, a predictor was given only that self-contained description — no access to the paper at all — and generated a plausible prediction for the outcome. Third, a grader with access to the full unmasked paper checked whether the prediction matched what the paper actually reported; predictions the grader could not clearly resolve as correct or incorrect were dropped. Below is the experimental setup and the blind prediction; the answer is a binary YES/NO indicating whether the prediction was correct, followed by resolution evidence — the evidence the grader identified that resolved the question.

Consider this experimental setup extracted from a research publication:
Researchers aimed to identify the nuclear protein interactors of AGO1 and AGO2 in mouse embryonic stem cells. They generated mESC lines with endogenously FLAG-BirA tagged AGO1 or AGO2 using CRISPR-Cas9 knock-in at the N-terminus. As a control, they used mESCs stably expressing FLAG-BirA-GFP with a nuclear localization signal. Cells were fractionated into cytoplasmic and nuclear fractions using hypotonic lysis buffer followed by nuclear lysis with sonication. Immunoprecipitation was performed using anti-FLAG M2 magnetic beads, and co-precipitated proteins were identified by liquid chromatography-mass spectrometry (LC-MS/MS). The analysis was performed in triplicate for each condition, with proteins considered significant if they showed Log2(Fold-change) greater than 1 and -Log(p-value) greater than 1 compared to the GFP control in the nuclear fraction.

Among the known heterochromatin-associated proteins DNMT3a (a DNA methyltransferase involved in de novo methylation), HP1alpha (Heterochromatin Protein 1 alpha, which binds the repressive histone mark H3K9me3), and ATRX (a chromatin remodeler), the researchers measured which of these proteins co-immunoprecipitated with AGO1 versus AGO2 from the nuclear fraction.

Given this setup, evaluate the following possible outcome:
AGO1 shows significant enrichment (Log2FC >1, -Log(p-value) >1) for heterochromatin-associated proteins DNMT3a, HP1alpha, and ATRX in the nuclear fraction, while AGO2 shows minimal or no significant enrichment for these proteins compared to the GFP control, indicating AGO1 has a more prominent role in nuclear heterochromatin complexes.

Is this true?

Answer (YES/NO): YES